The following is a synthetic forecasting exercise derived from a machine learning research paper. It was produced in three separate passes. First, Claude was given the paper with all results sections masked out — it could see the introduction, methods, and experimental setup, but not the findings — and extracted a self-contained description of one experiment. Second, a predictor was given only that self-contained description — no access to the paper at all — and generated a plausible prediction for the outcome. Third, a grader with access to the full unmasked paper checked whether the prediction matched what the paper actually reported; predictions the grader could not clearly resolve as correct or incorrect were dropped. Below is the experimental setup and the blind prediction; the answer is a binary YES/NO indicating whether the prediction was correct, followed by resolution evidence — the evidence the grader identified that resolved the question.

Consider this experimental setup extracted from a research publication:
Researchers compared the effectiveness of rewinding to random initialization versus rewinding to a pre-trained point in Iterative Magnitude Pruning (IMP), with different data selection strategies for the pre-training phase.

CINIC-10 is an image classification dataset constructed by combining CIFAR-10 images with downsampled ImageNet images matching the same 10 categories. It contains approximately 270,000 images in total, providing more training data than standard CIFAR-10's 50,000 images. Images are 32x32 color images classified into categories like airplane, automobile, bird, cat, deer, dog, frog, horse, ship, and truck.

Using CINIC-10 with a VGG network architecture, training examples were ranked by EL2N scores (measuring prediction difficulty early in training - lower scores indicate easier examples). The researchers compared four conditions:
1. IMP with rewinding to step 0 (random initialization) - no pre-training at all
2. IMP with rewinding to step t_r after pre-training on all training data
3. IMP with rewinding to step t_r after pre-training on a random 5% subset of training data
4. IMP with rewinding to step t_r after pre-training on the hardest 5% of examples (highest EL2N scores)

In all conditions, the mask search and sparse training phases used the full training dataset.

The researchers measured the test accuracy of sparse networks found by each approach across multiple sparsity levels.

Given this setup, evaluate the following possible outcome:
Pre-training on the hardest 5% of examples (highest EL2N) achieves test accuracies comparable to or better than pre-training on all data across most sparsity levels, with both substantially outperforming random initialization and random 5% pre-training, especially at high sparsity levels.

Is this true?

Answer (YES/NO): NO